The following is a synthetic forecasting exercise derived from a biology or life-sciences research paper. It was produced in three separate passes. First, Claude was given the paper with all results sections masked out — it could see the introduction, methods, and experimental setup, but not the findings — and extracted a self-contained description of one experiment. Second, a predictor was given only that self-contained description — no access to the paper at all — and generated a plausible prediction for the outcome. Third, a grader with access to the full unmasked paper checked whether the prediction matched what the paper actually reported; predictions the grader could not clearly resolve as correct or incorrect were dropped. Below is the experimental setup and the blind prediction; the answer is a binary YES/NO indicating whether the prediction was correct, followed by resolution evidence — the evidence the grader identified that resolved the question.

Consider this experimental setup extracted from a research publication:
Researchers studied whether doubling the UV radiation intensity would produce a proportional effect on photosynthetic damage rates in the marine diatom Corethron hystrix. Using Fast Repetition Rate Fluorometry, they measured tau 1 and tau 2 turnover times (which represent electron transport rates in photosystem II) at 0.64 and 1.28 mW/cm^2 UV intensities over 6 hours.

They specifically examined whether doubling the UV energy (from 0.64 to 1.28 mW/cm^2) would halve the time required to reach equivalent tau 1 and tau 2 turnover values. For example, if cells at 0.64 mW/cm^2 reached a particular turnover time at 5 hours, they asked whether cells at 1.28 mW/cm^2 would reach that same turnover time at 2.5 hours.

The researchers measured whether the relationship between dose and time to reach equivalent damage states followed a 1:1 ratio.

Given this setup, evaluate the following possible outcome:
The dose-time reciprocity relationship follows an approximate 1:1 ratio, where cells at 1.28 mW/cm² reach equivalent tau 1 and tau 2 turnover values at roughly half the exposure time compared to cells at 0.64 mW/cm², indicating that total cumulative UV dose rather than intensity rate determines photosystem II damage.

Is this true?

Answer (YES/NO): YES